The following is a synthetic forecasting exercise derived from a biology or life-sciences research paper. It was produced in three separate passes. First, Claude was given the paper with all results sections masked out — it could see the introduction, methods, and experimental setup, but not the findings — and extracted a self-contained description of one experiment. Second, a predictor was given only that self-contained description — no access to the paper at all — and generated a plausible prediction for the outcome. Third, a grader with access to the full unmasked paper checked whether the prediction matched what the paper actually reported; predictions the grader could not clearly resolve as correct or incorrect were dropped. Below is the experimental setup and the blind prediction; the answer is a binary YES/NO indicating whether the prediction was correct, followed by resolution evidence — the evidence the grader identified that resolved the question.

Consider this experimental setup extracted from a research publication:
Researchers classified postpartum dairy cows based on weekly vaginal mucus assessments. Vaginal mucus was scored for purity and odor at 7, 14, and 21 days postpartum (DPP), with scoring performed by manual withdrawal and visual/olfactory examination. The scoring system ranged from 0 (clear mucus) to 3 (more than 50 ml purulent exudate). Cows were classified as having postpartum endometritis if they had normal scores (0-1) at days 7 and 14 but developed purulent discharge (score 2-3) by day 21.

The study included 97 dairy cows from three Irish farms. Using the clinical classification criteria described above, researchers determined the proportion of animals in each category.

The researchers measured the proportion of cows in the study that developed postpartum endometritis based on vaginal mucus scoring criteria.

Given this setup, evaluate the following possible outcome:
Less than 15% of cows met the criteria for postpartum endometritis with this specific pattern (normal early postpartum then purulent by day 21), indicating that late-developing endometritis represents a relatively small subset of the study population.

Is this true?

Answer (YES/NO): NO